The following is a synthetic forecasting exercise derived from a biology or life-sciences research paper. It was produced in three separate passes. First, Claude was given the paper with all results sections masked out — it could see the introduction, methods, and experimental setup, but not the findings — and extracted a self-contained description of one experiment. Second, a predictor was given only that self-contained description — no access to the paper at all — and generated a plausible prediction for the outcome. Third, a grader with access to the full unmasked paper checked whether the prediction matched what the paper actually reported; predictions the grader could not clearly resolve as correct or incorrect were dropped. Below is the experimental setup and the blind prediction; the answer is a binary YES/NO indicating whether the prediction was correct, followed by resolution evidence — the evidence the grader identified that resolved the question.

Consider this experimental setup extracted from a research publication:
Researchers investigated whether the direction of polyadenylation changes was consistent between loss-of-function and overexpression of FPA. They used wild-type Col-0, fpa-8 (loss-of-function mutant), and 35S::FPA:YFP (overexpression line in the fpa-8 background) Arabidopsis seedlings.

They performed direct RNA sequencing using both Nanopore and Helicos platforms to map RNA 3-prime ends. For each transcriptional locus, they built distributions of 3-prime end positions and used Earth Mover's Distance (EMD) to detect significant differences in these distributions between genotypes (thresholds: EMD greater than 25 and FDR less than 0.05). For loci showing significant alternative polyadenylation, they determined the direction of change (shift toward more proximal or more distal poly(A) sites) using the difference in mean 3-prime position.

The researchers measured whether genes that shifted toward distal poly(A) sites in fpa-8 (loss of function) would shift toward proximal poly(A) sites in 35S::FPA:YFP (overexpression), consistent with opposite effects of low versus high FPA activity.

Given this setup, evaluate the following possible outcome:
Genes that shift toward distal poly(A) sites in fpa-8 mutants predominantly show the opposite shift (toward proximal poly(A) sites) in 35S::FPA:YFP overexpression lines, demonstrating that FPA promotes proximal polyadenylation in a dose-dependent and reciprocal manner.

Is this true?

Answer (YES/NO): NO